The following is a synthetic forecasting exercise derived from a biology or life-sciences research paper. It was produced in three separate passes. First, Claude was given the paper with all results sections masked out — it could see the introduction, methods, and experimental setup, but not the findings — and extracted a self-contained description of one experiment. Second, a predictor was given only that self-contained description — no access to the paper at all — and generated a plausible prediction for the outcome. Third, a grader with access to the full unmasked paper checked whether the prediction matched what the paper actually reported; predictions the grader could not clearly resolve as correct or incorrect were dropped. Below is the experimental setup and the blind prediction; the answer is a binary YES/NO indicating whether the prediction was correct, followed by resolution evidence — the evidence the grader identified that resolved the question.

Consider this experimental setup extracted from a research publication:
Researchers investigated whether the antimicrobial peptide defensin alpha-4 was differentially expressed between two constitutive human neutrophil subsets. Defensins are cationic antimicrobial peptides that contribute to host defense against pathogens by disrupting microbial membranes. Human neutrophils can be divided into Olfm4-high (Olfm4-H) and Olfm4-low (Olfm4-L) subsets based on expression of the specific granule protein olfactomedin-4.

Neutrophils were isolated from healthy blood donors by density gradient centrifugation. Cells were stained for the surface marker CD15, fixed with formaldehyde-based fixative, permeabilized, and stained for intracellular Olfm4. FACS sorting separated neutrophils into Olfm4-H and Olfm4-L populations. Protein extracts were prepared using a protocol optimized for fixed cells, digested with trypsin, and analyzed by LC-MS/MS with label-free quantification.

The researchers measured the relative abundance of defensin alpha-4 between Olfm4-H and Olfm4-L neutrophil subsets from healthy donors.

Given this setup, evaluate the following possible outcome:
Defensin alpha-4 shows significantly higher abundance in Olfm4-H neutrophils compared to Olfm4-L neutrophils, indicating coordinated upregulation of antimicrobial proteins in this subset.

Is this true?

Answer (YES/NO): NO